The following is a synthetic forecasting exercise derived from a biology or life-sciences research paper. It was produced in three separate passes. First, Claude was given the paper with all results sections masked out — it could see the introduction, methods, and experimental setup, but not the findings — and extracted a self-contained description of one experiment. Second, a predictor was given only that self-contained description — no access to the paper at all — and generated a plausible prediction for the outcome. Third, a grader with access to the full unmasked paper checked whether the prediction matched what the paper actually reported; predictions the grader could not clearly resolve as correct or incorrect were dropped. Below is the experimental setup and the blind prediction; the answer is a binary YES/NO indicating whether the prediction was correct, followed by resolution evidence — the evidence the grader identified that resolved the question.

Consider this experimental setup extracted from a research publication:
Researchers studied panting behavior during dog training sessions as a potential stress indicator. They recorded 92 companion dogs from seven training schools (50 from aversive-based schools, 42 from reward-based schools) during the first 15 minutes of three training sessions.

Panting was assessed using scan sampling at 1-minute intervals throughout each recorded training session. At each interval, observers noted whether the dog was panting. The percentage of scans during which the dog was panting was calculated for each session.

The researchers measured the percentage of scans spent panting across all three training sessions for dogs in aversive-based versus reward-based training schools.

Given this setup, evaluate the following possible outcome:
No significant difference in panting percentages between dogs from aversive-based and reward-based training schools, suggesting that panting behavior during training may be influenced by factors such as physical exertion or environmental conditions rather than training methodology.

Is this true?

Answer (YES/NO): NO